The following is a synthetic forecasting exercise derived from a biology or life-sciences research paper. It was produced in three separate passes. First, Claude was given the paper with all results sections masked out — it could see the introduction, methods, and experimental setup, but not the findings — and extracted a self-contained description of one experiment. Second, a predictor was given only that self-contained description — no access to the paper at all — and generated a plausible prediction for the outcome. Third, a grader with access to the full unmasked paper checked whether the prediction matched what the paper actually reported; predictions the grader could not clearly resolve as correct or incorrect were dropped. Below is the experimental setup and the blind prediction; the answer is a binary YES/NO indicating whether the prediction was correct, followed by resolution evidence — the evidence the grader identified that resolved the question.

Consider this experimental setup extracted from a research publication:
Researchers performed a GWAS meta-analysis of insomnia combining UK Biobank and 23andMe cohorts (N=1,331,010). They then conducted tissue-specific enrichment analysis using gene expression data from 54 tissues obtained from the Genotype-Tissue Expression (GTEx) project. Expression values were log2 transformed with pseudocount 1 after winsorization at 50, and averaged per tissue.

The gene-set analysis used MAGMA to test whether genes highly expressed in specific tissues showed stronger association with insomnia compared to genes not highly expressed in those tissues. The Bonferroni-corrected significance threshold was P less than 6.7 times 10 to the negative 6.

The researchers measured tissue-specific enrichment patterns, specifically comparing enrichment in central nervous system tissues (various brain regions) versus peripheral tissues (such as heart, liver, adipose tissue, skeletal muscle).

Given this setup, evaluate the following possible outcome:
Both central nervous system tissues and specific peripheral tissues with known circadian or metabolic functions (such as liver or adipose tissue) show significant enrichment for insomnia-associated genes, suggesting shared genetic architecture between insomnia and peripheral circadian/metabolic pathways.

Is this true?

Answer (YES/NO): NO